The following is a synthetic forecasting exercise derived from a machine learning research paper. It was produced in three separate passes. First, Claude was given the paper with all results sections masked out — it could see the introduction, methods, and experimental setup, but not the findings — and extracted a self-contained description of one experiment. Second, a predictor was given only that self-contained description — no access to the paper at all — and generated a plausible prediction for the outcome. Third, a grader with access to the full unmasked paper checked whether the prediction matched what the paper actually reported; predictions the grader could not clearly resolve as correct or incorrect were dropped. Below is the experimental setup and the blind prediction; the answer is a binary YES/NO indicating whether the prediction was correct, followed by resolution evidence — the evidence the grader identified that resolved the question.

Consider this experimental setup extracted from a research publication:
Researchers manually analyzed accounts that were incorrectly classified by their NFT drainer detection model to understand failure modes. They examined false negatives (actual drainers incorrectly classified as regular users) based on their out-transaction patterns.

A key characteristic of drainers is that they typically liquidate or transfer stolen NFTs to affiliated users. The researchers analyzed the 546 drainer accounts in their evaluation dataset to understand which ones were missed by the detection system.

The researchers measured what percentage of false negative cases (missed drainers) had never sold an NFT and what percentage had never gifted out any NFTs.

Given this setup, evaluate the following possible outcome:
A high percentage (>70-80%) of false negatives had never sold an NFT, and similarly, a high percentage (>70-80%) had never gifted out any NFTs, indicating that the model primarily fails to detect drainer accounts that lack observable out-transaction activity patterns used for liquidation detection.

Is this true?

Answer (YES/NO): NO